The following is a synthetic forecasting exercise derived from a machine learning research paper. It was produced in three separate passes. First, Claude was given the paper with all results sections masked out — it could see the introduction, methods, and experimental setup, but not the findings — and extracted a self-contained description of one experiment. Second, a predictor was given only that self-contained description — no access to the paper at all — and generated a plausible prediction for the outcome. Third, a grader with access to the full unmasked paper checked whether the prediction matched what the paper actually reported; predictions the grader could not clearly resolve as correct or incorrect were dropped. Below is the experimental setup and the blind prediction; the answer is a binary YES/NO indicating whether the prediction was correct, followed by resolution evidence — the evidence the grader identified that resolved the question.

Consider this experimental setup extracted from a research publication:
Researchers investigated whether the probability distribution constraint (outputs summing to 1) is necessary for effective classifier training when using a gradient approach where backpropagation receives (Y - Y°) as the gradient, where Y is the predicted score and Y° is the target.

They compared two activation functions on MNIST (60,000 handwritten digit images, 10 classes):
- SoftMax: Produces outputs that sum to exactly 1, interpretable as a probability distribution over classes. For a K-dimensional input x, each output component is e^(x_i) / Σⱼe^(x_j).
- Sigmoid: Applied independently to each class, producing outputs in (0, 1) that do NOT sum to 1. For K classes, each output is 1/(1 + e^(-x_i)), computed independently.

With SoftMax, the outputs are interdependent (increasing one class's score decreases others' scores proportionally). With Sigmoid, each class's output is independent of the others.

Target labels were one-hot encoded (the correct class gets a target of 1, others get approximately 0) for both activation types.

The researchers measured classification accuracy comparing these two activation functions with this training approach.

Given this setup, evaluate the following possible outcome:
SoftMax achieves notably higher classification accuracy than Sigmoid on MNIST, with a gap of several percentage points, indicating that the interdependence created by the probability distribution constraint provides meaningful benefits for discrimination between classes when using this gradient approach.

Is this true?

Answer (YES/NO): NO